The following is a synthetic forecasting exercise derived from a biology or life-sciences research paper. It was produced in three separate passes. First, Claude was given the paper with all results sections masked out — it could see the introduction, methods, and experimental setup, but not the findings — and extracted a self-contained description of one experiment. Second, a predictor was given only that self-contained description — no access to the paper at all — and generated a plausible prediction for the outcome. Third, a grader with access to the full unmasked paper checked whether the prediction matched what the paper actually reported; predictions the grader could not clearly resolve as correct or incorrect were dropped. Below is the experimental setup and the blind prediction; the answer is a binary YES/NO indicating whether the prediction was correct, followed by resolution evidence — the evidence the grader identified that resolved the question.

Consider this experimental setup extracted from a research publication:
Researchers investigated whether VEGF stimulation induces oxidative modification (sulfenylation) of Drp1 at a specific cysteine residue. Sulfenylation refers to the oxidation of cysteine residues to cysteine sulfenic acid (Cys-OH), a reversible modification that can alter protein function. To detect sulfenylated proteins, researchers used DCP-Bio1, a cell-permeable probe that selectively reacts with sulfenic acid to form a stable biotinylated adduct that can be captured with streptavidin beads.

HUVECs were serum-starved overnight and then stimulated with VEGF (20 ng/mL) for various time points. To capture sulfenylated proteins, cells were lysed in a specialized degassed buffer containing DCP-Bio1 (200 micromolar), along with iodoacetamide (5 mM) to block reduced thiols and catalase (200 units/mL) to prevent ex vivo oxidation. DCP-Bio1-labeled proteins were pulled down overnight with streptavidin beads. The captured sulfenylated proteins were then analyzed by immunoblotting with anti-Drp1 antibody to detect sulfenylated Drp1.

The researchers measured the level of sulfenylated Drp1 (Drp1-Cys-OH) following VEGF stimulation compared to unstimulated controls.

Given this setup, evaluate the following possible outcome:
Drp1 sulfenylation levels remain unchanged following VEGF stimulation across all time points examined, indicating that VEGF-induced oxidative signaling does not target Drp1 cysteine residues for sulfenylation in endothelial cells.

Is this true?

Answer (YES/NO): NO